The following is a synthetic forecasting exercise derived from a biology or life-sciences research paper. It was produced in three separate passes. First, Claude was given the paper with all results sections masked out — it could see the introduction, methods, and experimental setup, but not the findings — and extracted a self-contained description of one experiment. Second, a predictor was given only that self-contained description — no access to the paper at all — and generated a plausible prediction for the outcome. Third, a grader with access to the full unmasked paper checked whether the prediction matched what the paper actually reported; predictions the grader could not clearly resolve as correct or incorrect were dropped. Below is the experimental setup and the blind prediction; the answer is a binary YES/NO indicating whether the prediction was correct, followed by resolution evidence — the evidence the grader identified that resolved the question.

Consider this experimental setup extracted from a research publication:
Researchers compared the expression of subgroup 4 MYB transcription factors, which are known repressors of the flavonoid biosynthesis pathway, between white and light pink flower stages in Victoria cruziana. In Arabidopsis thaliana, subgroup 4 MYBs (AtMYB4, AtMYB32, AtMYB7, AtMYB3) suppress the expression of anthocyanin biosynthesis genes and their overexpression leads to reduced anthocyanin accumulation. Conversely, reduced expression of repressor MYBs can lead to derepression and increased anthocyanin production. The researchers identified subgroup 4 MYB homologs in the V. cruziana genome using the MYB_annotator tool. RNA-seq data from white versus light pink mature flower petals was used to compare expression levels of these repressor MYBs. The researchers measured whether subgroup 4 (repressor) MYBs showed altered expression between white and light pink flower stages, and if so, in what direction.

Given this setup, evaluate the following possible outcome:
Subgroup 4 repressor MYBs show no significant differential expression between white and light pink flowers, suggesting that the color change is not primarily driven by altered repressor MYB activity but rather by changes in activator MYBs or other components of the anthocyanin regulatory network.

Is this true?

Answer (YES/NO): NO